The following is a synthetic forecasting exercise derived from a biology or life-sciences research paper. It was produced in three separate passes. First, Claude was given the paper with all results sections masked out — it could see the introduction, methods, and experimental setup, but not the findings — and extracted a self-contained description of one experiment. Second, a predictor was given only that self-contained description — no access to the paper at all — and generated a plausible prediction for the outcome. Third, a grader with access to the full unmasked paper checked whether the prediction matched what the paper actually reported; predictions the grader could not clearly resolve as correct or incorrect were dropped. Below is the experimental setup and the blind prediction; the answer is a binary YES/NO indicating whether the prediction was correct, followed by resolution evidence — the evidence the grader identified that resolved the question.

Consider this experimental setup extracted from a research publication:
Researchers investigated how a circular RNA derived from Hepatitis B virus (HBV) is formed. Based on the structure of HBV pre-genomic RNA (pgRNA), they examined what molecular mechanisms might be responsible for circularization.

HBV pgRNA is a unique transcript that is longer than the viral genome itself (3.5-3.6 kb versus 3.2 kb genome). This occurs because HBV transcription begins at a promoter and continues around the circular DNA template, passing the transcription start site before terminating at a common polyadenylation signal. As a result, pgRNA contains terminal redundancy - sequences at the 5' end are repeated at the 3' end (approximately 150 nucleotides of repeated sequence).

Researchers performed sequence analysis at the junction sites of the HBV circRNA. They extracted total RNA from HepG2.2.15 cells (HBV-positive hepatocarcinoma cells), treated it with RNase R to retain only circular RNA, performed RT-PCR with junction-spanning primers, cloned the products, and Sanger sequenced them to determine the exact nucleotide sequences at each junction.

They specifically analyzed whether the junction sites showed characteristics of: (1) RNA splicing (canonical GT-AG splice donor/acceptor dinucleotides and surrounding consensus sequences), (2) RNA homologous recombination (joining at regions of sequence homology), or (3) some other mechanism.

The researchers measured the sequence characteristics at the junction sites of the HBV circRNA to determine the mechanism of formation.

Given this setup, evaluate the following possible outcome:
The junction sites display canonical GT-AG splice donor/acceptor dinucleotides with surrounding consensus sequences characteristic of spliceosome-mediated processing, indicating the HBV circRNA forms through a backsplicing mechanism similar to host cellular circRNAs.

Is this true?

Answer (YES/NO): NO